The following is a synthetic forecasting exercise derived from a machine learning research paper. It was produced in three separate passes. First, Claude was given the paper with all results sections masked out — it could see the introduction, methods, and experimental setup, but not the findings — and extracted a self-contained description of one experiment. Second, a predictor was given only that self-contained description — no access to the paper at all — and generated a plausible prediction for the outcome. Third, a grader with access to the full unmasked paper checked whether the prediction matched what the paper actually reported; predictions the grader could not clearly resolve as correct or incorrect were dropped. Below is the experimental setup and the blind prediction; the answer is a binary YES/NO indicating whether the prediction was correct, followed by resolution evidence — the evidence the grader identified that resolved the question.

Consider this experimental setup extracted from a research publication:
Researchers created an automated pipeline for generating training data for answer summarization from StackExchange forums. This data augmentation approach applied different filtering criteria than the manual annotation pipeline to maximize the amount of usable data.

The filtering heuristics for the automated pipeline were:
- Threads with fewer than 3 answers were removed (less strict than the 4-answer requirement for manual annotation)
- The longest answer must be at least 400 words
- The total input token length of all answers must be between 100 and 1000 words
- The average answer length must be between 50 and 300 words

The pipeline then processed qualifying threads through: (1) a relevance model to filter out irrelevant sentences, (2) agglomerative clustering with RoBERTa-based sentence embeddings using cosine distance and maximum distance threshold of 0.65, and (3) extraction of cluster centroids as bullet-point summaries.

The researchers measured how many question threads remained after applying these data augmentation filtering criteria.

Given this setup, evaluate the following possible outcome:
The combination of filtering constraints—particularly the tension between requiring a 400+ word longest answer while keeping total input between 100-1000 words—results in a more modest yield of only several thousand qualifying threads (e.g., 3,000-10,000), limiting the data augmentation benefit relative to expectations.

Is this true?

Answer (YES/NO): NO